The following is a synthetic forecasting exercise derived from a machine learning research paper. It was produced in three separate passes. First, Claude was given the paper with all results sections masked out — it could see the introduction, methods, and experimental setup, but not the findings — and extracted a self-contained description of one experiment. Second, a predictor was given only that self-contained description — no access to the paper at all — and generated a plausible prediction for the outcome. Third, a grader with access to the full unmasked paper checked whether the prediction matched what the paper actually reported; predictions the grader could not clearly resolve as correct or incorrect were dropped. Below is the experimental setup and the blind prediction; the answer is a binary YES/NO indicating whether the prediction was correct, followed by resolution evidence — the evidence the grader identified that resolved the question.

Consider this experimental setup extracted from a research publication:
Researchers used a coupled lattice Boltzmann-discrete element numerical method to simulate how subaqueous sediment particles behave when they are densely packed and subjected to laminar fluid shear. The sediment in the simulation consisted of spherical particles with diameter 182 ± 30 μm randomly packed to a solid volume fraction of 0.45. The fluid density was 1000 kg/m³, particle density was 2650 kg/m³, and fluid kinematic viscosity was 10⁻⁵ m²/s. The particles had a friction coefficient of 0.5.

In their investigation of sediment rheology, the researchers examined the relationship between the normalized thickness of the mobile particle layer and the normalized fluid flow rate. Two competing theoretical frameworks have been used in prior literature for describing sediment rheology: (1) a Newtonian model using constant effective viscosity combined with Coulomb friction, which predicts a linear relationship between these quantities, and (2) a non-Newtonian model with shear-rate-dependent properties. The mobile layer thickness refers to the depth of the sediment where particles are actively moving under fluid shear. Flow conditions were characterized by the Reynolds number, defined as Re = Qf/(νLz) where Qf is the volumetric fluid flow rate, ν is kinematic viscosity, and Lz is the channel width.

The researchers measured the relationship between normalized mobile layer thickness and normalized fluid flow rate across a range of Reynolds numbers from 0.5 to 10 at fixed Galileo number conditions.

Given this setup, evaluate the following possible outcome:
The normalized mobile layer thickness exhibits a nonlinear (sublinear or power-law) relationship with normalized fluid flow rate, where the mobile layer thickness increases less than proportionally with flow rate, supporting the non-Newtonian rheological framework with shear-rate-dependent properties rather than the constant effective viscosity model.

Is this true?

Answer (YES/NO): NO